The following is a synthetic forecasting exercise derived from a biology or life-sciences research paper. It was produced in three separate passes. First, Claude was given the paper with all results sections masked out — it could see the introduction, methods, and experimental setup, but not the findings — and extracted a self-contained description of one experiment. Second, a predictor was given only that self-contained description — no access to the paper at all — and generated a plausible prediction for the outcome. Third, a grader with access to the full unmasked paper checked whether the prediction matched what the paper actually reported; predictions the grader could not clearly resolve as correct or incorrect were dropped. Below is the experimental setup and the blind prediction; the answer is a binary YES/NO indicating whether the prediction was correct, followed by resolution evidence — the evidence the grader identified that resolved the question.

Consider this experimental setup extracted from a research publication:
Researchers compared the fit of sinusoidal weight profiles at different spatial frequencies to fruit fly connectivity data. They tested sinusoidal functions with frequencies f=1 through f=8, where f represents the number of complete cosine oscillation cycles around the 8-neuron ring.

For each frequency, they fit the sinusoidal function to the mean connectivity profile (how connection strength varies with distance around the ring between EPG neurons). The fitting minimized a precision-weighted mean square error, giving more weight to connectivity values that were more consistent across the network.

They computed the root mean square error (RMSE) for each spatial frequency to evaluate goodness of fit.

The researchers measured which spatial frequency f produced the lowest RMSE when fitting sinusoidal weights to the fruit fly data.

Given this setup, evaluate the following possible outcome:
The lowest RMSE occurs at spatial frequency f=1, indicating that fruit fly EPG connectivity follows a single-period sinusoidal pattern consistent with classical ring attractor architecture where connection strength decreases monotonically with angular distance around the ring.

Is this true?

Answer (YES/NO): YES